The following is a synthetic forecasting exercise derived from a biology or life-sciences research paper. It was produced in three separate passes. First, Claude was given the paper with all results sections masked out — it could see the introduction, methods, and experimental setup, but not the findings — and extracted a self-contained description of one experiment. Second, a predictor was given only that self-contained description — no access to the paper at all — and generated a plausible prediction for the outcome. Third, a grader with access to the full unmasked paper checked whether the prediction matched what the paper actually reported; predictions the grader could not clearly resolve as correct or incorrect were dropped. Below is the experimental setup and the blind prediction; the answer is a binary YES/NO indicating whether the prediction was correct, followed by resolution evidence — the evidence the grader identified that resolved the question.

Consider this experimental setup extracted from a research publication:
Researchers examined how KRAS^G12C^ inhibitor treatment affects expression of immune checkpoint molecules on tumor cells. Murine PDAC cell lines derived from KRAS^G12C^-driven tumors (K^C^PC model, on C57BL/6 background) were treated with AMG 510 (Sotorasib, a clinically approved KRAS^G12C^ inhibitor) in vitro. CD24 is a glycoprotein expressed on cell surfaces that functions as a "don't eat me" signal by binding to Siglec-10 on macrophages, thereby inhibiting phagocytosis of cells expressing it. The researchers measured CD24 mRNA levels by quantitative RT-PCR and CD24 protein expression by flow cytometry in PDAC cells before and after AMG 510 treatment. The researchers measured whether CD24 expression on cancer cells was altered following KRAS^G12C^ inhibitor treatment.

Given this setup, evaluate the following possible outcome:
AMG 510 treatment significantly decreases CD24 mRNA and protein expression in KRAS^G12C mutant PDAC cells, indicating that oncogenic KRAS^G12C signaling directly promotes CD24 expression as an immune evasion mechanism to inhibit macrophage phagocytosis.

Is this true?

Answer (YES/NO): NO